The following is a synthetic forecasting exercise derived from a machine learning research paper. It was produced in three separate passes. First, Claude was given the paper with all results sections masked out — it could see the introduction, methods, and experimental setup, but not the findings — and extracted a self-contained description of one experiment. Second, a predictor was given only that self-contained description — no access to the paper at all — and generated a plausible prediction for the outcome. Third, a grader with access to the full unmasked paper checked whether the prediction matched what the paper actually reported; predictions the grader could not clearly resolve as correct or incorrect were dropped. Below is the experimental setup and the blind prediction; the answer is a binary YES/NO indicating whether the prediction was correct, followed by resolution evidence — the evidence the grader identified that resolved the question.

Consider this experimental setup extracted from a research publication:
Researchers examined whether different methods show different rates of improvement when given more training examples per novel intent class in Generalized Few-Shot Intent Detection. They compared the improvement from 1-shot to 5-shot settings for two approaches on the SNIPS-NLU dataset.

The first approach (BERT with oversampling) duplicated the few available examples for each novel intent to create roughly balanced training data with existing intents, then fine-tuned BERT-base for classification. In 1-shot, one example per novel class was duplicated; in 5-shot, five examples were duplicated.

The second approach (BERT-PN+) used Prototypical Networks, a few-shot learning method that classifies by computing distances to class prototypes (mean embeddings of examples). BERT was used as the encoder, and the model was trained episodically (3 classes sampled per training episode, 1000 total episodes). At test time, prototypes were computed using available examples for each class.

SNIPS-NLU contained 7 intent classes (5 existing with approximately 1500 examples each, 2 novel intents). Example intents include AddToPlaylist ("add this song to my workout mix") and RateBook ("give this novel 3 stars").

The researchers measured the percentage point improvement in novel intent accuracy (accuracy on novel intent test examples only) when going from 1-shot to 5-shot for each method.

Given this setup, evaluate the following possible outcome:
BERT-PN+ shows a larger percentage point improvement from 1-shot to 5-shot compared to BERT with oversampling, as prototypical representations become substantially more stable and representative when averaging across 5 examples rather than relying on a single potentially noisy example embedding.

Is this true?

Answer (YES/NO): NO